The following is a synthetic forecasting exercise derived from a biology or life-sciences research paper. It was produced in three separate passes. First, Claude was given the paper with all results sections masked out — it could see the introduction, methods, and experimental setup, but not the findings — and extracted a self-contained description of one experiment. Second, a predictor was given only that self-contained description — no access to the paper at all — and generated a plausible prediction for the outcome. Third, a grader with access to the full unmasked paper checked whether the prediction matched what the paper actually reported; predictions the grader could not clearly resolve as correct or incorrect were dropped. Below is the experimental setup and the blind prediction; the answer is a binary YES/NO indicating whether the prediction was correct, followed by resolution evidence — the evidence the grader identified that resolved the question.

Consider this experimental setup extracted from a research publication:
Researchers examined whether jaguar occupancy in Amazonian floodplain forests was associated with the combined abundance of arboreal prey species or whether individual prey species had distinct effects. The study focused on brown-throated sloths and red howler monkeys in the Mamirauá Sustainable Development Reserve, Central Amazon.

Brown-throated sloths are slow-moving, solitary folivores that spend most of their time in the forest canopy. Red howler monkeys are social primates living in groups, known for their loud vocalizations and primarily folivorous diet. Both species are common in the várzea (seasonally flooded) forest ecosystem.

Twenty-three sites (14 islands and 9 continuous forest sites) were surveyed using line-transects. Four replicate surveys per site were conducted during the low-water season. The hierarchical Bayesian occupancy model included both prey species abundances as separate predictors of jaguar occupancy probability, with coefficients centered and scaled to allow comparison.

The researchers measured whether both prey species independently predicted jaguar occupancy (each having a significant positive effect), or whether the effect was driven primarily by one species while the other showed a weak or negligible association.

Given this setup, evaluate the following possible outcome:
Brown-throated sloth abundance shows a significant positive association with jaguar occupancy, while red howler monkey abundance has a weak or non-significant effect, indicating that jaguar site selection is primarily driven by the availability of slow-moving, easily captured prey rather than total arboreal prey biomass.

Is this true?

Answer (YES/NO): NO